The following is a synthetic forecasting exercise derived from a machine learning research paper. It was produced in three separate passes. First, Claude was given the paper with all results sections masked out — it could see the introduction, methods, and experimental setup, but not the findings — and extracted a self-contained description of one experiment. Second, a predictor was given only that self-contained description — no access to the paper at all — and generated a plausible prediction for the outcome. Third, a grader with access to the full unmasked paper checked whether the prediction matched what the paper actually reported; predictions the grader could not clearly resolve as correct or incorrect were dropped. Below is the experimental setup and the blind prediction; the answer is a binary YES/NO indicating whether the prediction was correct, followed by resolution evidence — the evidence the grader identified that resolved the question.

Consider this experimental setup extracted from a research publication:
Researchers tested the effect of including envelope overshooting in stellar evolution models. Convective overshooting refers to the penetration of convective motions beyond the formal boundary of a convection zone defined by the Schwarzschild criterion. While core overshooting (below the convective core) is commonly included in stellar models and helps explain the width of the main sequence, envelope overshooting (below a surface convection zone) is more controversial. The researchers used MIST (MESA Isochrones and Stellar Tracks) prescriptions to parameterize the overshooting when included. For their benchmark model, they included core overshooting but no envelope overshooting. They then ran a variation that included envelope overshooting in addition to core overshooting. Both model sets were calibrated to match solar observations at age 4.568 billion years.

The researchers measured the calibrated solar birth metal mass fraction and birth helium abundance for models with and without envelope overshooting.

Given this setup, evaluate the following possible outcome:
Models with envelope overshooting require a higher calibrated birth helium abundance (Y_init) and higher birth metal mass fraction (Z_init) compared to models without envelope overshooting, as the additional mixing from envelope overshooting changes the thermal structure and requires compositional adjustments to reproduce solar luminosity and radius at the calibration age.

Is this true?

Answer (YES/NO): NO